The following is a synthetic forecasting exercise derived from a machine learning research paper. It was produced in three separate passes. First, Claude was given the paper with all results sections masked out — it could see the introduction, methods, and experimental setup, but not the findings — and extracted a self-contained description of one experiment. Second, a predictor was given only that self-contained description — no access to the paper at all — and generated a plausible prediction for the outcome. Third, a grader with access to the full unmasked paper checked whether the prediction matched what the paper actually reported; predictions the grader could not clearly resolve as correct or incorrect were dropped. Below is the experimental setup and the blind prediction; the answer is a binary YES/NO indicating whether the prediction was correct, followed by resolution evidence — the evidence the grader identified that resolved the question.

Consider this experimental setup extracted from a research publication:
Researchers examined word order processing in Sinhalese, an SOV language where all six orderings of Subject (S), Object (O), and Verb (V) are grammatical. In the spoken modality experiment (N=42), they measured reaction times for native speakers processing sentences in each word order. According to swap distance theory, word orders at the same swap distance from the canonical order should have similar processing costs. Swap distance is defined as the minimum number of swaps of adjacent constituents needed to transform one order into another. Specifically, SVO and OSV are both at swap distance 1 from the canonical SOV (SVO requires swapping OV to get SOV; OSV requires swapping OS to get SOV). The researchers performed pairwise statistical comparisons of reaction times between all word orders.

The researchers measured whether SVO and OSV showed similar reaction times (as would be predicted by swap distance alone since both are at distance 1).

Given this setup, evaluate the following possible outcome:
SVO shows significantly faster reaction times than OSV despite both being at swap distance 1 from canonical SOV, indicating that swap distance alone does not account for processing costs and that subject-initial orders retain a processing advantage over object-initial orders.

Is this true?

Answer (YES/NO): YES